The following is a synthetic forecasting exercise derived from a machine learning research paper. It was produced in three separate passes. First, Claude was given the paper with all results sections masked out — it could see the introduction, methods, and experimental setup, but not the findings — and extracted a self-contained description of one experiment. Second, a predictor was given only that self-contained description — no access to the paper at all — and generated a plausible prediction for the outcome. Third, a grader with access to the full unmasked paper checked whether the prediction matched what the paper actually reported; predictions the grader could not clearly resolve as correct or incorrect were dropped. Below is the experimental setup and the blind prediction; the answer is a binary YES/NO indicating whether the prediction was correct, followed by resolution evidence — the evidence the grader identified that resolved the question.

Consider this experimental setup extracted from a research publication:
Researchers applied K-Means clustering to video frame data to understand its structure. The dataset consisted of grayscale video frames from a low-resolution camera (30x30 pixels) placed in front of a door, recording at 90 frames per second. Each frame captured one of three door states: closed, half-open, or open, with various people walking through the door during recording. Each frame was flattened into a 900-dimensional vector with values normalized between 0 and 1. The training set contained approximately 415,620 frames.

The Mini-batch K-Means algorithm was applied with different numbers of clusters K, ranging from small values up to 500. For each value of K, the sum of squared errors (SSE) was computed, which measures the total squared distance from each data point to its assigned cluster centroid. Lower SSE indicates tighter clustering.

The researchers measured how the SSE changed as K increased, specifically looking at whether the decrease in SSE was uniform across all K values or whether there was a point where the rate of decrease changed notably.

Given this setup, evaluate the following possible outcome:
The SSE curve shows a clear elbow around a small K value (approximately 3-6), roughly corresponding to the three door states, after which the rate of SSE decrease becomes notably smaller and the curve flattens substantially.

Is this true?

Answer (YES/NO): NO